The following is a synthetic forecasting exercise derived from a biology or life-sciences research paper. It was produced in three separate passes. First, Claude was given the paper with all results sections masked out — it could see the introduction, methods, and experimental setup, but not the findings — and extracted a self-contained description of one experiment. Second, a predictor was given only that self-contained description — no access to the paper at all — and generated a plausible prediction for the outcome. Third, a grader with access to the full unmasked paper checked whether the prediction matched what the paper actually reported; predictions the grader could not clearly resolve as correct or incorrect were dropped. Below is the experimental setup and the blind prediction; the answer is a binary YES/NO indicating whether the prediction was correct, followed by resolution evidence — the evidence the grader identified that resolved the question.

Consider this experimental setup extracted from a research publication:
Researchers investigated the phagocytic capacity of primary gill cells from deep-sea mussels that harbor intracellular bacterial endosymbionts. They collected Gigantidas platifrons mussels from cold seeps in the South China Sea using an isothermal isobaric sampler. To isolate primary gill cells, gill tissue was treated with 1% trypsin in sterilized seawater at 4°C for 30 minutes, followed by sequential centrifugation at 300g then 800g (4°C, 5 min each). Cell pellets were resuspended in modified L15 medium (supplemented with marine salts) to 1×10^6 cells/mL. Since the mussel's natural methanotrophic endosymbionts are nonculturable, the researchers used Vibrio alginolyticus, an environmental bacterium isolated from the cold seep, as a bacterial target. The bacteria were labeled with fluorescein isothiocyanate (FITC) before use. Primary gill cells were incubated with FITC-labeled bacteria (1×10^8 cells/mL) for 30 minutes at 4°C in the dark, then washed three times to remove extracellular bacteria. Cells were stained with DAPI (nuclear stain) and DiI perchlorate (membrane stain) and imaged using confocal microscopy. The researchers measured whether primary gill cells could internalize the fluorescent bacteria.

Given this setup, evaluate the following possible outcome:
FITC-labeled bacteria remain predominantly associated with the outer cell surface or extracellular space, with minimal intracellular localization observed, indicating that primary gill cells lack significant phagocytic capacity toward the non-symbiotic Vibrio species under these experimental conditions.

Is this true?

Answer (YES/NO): NO